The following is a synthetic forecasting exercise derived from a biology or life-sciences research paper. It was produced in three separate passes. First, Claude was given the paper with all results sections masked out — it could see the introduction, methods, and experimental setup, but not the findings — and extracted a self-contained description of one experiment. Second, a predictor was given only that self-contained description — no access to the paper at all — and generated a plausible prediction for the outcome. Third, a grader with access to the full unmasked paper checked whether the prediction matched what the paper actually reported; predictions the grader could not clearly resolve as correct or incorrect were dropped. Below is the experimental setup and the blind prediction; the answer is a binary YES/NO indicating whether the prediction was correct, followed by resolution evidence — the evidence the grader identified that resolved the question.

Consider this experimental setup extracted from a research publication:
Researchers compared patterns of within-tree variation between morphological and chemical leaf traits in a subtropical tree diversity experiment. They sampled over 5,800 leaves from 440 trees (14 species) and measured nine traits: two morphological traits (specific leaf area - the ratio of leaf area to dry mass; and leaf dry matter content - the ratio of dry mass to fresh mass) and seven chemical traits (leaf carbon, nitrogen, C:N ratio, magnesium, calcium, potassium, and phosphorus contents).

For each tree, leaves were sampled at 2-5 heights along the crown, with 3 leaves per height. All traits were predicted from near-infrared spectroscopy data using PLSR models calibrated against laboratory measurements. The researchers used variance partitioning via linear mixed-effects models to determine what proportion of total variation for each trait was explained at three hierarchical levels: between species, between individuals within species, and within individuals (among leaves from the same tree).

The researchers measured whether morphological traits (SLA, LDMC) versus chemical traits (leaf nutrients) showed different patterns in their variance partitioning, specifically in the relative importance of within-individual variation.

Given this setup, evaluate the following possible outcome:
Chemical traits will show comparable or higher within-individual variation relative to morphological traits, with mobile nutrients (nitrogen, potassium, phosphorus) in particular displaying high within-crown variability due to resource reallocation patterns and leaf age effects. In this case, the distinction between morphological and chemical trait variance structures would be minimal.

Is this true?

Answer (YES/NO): NO